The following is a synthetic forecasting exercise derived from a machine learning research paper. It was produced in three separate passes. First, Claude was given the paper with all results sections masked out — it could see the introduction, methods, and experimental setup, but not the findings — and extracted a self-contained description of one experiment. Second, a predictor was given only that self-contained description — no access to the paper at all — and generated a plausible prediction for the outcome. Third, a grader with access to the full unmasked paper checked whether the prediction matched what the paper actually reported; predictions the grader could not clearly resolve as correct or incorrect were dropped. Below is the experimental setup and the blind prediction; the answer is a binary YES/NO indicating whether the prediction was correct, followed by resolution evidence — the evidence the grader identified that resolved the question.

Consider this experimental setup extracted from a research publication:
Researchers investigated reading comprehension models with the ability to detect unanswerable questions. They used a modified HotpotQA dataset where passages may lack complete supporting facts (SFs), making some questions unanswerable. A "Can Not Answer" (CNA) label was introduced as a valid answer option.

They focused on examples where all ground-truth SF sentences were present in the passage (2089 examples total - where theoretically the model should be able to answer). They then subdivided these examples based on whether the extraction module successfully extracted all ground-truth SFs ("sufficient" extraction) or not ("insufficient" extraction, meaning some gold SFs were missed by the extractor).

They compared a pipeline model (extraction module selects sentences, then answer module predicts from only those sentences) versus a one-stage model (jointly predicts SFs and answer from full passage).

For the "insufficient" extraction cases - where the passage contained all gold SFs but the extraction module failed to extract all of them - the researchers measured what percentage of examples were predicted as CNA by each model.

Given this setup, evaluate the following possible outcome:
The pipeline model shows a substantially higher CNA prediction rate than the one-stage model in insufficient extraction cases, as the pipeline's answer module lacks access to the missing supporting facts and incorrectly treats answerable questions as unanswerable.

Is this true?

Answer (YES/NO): NO